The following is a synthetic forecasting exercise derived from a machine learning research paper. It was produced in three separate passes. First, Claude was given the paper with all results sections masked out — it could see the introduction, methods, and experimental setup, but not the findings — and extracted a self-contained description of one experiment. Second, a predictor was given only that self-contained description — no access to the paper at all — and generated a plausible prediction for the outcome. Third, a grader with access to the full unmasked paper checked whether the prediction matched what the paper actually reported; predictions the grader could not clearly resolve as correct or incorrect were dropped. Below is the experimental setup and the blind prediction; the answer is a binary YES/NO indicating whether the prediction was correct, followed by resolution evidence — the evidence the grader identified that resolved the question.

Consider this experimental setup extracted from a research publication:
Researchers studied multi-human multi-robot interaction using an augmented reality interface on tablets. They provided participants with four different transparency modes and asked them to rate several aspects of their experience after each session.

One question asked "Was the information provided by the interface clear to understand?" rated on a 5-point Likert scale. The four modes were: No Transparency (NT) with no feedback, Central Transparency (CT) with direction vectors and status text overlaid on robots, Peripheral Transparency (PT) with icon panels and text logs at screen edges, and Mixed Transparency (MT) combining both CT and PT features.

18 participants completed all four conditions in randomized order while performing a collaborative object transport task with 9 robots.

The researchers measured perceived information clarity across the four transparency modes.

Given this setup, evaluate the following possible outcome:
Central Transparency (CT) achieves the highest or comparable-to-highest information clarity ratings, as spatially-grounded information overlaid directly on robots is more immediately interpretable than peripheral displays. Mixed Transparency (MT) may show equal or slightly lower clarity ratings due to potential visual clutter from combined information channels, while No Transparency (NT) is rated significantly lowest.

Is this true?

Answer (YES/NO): NO